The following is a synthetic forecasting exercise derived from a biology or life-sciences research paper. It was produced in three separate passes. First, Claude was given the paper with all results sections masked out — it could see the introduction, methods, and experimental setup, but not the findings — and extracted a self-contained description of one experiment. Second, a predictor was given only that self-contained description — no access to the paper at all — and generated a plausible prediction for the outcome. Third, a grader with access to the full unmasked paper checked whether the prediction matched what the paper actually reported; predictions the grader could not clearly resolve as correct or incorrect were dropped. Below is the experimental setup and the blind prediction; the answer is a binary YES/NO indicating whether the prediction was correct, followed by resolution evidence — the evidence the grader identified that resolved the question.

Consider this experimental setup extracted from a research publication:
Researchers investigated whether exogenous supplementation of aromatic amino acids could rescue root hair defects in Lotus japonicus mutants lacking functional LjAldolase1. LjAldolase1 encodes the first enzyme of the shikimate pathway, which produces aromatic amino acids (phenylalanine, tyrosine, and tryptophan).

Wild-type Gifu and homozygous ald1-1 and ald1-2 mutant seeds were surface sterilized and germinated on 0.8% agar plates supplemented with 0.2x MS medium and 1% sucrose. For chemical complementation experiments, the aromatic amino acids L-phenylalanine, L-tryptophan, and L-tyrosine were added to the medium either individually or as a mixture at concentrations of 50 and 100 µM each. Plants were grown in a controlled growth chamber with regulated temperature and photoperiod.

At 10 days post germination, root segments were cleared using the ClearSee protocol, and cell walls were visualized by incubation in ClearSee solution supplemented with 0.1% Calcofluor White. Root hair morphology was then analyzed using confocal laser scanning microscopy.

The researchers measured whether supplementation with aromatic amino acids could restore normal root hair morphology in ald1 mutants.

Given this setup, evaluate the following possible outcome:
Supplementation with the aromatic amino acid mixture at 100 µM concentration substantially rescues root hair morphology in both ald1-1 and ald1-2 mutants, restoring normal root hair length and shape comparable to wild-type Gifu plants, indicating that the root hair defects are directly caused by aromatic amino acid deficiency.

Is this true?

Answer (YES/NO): NO